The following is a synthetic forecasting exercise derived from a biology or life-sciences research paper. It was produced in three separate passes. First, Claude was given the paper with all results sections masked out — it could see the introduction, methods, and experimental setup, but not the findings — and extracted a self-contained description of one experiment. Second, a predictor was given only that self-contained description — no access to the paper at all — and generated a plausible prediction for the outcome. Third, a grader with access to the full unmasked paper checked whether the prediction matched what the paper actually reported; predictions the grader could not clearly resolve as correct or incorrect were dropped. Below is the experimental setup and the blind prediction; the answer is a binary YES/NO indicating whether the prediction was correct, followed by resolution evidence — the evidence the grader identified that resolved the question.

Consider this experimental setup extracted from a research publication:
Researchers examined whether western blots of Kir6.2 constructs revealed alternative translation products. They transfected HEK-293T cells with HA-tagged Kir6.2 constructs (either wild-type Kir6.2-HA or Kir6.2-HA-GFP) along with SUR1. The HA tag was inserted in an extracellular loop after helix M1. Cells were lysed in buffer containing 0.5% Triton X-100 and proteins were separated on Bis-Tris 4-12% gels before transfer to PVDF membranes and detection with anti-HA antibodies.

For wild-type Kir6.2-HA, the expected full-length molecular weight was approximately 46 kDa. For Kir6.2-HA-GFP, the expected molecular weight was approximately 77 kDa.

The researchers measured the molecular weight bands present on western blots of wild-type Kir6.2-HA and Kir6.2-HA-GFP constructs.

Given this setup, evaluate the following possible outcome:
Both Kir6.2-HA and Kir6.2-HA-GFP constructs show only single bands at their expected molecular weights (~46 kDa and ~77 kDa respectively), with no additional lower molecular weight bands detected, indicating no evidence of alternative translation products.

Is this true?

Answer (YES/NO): NO